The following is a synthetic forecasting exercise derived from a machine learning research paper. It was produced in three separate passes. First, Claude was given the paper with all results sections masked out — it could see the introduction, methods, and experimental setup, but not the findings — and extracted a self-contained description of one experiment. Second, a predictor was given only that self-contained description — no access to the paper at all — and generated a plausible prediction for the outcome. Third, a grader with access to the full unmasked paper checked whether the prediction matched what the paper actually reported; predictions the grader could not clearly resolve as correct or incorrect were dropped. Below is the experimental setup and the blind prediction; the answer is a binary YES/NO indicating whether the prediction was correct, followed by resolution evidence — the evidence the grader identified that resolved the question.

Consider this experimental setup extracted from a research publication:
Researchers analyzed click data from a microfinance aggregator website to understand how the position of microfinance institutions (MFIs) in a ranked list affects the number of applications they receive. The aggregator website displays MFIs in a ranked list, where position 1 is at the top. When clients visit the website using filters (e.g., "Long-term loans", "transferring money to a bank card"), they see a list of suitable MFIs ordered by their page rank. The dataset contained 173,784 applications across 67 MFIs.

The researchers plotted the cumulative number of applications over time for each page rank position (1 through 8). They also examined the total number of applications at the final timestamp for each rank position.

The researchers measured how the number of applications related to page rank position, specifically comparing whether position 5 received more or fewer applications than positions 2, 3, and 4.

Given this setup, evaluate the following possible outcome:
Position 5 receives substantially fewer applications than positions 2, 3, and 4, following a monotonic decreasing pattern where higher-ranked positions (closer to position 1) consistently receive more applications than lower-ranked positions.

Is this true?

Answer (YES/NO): NO